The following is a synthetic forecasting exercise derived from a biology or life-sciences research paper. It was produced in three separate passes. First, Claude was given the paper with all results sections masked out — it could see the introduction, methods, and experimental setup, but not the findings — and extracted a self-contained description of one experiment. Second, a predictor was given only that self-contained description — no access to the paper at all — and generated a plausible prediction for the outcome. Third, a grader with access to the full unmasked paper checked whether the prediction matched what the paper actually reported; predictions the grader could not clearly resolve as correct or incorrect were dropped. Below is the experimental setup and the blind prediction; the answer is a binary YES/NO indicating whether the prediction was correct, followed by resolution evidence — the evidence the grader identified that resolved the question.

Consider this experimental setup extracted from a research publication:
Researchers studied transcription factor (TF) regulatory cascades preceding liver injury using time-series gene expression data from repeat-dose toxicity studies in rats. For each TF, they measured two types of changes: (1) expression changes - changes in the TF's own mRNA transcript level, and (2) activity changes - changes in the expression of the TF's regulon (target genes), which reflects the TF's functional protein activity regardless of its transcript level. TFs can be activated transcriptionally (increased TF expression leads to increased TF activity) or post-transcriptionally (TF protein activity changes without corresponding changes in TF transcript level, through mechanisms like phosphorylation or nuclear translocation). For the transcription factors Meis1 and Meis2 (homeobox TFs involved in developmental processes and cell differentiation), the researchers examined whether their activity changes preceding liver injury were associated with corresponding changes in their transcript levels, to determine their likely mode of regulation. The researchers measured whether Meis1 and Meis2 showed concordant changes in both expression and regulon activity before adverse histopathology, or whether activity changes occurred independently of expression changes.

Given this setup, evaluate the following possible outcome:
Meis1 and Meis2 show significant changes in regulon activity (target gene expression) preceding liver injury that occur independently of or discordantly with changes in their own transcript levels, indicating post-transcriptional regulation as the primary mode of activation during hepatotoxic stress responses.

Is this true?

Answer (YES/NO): NO